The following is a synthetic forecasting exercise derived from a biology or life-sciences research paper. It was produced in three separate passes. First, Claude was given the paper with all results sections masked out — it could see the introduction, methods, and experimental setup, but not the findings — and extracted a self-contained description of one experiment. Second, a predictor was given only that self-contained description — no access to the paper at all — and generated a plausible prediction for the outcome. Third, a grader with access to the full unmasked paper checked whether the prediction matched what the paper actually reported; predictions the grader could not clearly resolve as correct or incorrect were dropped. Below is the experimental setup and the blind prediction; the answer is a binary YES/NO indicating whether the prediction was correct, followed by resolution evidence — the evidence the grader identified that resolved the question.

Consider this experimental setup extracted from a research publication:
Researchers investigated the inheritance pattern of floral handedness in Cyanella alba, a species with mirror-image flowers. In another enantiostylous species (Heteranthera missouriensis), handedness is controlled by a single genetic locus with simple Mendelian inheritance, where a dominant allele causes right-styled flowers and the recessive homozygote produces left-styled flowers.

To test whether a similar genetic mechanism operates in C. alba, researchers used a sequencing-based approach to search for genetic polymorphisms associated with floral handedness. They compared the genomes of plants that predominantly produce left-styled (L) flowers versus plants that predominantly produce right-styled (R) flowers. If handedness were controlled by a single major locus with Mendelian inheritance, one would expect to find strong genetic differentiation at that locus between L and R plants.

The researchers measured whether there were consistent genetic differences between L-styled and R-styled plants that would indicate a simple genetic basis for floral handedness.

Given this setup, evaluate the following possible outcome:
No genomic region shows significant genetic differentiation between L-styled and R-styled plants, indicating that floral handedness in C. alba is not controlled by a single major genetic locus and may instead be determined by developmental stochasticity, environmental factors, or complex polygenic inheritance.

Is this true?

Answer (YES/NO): YES